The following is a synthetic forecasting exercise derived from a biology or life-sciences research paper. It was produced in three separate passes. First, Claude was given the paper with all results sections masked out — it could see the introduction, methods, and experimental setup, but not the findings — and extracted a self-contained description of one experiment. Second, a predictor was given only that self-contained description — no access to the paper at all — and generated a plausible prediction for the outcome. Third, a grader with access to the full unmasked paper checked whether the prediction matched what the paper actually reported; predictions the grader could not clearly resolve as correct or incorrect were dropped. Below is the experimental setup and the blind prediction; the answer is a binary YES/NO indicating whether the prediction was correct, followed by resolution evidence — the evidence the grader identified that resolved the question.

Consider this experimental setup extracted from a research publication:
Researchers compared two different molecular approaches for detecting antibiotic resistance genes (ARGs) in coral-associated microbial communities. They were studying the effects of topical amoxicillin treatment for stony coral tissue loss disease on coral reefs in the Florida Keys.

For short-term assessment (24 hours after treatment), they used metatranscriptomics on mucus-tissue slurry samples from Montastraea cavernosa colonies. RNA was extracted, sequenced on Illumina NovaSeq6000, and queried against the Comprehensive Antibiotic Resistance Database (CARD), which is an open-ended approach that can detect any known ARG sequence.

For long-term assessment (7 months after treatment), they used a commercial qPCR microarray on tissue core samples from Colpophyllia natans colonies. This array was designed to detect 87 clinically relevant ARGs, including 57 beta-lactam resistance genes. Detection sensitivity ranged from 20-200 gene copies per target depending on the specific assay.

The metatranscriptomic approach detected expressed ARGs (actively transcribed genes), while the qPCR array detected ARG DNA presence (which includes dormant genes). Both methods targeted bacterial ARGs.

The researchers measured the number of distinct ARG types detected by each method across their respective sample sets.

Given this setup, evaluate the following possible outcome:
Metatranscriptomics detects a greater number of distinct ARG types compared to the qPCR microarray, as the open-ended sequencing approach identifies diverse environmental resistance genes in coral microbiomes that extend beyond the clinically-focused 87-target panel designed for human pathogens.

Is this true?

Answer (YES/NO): YES